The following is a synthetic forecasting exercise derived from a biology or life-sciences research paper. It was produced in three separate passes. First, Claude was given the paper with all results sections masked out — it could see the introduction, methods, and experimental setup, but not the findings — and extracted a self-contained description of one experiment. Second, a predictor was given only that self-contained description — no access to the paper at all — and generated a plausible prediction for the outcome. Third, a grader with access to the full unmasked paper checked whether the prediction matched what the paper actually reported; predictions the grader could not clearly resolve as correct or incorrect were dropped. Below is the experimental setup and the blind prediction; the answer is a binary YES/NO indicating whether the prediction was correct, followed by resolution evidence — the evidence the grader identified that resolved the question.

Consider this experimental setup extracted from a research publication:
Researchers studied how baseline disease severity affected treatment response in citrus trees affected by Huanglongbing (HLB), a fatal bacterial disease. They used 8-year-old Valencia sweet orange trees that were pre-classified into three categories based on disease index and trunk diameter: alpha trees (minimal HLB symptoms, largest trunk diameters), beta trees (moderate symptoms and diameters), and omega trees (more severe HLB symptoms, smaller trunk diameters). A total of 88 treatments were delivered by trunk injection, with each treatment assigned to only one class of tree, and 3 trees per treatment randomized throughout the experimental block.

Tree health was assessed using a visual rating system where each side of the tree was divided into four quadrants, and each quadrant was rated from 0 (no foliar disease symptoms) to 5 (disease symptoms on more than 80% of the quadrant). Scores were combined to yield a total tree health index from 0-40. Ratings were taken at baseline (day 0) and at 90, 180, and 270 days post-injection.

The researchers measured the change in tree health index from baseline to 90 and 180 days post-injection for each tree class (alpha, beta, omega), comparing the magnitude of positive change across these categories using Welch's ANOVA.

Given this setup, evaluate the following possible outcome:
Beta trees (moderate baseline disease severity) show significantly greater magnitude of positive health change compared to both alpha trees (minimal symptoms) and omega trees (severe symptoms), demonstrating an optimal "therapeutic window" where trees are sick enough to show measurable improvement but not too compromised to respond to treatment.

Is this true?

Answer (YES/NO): NO